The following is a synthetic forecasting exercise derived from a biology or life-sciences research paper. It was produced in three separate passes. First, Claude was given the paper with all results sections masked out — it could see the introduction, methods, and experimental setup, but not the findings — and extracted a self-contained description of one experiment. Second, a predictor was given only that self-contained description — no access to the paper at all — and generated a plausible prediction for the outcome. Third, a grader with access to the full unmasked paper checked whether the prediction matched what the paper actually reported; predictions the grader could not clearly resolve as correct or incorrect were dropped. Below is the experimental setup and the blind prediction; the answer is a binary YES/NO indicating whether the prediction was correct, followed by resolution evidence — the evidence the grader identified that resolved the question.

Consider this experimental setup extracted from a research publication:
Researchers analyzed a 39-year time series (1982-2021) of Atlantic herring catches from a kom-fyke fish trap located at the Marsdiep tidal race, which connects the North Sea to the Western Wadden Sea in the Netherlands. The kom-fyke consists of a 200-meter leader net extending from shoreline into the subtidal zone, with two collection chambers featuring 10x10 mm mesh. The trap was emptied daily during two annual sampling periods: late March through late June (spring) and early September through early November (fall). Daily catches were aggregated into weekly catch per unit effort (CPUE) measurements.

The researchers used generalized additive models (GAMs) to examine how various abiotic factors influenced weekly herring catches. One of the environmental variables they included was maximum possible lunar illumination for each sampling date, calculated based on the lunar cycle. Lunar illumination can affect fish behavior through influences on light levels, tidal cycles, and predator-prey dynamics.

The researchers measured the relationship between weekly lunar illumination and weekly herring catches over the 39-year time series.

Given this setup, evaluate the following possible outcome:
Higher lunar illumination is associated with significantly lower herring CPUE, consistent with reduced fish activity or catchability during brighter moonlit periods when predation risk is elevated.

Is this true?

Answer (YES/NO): NO